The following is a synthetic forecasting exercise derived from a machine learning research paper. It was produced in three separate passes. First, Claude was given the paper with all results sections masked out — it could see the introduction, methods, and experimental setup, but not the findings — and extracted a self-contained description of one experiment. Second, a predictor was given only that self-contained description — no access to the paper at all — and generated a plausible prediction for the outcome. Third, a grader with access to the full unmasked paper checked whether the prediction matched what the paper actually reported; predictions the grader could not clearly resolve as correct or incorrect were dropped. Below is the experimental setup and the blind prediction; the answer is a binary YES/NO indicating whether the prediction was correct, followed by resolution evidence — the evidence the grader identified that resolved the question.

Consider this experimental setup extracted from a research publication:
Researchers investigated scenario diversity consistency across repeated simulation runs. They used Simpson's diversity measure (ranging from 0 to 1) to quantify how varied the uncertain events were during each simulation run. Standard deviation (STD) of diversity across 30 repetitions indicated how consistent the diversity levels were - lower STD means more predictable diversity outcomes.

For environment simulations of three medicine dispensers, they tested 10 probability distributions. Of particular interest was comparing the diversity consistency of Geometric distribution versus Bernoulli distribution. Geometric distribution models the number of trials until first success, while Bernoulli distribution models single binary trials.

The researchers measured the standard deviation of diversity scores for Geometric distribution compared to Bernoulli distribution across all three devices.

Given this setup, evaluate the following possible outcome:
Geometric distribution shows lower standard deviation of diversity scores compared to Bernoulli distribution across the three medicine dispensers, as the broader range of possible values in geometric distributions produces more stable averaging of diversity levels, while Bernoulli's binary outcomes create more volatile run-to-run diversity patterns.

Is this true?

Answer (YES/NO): YES